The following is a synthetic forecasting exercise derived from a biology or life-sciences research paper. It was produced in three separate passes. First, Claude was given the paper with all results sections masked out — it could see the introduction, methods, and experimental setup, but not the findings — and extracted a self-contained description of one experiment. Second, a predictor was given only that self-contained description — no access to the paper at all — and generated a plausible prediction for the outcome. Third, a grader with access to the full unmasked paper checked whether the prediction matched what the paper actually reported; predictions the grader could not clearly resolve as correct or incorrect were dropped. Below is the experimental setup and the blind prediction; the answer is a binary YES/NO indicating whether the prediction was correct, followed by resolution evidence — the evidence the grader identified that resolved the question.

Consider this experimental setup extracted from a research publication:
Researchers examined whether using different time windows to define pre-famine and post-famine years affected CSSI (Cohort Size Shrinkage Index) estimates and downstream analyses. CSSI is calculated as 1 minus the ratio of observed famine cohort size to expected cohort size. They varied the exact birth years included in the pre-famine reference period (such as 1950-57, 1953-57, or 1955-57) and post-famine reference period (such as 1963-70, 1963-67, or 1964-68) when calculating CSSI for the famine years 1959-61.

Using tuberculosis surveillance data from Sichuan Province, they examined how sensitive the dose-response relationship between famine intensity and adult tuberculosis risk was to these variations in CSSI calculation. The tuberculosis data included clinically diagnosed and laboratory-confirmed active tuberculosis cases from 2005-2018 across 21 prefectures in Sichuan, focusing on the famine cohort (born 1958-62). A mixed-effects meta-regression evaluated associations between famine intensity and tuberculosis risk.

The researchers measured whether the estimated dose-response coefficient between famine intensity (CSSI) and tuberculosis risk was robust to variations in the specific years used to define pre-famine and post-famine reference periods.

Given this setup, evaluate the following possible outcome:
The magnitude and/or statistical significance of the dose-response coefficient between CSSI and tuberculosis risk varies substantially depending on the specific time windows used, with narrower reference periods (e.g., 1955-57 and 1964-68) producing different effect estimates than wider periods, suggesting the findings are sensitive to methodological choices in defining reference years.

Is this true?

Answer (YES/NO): NO